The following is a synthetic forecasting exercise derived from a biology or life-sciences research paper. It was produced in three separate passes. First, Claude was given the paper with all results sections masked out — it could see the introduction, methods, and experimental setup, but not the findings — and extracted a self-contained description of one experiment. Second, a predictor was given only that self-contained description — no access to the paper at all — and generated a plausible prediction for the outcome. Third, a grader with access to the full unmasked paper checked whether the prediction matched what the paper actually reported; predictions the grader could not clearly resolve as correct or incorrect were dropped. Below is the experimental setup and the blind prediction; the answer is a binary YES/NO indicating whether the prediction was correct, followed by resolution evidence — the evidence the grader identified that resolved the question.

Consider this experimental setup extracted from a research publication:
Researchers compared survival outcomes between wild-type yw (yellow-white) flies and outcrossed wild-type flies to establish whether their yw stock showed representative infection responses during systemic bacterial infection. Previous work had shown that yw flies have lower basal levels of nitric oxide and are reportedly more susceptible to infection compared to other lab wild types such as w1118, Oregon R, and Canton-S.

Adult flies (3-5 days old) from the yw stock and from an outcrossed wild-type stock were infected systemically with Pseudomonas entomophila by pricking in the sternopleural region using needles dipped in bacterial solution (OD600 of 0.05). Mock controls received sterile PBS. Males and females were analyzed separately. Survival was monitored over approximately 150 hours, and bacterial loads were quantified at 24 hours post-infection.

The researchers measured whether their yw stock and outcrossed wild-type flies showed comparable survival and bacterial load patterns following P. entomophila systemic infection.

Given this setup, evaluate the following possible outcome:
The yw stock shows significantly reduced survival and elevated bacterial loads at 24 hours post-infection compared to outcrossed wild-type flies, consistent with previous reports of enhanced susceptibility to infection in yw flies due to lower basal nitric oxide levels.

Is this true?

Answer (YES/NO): NO